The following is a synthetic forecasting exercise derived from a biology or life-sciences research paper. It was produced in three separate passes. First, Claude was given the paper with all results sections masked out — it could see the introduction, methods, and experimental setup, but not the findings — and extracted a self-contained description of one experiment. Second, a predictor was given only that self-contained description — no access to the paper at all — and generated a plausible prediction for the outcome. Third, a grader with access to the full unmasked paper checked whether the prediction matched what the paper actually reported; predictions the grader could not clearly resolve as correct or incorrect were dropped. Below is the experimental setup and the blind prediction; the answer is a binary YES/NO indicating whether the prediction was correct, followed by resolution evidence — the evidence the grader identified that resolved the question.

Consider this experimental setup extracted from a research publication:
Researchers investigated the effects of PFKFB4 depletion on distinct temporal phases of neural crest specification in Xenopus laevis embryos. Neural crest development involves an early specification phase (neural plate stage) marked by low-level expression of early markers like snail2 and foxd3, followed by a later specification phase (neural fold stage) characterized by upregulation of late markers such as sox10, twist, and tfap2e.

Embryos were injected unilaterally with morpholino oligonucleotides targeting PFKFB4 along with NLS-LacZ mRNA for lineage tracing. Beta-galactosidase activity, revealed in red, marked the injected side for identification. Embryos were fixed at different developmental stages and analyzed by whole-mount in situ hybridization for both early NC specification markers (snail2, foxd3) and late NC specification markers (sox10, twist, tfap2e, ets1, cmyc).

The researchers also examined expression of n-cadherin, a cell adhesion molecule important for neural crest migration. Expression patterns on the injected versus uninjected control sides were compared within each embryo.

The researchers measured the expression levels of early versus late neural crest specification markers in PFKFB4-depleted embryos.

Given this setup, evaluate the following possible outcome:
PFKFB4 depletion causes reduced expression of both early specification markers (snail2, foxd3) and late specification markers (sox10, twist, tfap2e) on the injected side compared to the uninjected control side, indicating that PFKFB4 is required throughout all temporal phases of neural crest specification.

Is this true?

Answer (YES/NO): NO